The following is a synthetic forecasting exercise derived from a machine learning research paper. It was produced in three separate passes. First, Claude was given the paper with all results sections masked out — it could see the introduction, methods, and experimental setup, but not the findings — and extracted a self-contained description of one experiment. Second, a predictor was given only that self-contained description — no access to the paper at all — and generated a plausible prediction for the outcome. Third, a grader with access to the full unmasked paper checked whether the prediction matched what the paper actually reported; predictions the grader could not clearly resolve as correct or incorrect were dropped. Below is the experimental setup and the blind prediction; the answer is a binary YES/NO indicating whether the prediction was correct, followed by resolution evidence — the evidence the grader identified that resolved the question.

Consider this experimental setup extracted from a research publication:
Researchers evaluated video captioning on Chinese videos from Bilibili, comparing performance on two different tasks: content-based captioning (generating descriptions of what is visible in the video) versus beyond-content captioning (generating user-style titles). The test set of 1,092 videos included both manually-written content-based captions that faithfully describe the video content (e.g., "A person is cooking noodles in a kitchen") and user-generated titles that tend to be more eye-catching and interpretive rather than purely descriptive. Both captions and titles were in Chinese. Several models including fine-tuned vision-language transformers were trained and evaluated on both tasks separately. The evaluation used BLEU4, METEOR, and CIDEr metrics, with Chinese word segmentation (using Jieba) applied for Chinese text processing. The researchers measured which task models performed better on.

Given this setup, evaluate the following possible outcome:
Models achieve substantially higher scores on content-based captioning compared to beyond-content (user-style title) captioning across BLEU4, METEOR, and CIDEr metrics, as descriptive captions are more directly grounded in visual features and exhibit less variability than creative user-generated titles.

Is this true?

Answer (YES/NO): YES